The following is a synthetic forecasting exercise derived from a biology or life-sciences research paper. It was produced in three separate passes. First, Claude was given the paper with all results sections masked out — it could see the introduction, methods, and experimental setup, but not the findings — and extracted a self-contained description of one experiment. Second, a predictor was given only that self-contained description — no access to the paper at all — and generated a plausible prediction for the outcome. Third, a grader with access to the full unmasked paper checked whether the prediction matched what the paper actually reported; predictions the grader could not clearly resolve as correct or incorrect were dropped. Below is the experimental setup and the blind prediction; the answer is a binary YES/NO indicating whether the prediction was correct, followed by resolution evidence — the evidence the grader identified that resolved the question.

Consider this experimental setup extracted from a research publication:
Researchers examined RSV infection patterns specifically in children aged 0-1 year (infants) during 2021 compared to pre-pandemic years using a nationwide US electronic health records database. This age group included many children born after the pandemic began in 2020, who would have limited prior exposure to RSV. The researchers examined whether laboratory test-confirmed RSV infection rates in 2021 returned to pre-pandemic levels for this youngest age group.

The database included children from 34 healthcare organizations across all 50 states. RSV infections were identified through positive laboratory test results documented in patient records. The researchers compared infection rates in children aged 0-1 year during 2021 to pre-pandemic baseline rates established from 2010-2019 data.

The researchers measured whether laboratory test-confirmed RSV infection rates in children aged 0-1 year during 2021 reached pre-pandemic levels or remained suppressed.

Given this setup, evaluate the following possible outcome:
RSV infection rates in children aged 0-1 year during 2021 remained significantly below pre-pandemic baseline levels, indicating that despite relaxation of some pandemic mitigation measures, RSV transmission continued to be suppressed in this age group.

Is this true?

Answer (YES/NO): NO